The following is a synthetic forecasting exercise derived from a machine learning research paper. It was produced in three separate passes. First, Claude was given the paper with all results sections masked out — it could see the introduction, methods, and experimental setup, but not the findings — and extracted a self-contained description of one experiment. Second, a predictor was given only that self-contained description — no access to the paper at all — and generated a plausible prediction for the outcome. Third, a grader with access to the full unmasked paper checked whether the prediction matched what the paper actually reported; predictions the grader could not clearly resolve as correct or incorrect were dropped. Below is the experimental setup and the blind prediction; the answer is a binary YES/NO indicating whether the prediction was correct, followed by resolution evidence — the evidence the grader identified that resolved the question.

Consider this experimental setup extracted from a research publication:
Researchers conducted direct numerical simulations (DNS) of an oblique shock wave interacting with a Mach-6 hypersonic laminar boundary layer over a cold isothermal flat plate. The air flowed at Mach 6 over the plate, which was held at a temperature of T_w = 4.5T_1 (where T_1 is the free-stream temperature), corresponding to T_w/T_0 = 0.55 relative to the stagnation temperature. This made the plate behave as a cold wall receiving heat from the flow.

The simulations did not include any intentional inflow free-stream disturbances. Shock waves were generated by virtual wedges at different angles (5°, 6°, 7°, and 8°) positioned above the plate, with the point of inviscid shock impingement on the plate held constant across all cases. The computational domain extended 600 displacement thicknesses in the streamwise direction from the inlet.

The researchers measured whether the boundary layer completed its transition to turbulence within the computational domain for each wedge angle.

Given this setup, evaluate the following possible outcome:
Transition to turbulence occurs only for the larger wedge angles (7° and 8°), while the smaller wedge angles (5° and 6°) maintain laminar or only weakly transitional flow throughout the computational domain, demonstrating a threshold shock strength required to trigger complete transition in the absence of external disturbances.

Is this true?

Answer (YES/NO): NO